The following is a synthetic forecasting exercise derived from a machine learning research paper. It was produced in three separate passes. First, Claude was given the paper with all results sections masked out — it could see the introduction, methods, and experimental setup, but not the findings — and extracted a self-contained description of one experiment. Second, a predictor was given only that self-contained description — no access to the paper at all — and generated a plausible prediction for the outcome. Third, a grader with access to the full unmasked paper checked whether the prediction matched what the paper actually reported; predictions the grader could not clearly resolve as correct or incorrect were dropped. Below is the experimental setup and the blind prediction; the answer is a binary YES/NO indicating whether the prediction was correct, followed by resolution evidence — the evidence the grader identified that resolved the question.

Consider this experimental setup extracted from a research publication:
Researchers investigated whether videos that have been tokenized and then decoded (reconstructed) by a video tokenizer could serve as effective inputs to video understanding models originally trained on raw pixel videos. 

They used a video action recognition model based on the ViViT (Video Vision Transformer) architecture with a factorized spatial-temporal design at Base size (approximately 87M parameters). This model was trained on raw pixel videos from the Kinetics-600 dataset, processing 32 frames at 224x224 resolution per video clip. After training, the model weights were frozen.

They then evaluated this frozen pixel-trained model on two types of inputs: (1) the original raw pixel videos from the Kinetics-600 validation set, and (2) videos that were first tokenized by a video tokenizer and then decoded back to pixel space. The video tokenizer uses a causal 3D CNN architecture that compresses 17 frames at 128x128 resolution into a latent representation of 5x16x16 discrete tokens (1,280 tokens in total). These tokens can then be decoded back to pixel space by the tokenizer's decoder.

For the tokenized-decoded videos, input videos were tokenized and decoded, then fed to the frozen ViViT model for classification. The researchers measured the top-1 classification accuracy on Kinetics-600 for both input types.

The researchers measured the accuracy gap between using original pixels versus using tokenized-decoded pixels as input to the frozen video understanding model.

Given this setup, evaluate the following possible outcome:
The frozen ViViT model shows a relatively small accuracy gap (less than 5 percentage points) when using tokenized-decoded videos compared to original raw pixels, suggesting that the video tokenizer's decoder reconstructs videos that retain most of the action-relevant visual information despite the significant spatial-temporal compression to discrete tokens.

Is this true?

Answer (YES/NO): YES